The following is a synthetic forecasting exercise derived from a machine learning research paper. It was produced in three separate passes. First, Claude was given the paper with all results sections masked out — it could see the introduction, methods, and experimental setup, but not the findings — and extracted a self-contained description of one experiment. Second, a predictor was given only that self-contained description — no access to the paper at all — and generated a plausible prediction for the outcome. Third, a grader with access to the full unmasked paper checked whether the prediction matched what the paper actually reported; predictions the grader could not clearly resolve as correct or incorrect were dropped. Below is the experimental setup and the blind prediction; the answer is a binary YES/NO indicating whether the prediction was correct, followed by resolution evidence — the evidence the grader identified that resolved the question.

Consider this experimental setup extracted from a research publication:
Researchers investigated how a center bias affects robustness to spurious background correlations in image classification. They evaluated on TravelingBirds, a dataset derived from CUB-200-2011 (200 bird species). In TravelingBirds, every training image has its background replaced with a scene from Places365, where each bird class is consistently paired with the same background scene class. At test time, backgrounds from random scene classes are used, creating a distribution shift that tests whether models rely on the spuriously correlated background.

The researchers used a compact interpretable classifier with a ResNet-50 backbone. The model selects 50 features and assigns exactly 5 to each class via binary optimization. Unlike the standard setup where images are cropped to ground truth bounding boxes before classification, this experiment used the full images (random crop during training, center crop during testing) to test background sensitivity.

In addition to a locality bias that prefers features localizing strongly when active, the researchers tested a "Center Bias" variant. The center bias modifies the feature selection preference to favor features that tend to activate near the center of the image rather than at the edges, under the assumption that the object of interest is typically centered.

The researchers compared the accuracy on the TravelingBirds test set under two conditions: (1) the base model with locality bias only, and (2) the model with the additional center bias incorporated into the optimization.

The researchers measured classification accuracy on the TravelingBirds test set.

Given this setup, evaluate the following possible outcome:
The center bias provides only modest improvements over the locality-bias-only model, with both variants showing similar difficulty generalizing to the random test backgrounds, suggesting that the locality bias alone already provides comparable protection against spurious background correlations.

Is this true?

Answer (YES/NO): NO